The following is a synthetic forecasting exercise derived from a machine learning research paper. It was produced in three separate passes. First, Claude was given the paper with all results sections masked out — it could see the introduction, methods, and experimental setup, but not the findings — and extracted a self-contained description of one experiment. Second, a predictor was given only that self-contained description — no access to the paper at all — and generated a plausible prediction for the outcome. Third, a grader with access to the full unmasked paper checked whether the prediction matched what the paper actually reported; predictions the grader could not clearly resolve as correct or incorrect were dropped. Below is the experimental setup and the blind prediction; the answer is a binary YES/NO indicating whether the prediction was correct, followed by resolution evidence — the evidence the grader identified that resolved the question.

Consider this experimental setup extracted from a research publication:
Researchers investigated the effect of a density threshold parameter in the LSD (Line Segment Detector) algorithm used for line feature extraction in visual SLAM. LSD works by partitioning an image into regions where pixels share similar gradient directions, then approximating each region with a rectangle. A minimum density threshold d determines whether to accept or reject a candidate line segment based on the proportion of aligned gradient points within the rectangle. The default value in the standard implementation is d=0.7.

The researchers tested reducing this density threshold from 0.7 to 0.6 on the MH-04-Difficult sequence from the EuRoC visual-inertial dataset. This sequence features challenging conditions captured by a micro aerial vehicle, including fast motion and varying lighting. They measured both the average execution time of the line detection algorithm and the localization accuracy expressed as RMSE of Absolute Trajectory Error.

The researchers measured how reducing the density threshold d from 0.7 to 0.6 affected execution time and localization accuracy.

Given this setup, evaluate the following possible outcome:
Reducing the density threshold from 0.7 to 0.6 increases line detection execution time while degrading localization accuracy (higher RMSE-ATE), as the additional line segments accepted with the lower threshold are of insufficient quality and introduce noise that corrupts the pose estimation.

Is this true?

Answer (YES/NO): NO